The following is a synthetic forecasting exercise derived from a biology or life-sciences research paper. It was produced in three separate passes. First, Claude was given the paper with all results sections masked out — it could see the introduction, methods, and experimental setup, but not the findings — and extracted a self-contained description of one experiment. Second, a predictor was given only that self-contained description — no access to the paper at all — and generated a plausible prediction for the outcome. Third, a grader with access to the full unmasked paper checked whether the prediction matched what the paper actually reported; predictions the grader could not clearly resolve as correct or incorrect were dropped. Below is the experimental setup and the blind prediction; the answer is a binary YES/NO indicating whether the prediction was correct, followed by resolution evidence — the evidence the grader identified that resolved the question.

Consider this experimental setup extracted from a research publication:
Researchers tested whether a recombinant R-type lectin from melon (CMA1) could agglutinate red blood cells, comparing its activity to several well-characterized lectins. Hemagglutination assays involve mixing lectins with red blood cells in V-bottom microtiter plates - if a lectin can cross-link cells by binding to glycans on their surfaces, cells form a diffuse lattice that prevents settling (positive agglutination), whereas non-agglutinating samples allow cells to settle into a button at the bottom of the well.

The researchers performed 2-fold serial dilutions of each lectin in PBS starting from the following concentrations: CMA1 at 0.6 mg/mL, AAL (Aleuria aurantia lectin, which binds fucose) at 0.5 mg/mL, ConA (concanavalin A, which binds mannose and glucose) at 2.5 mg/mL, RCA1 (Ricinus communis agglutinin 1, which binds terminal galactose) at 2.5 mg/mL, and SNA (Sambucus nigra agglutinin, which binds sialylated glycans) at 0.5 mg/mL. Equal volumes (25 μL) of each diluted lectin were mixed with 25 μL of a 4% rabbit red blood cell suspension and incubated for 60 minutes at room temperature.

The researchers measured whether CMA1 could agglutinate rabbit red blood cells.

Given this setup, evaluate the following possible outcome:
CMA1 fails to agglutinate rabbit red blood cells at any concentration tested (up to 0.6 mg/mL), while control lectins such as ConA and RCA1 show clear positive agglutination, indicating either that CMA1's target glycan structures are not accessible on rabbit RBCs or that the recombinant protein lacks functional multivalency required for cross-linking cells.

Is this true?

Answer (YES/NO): NO